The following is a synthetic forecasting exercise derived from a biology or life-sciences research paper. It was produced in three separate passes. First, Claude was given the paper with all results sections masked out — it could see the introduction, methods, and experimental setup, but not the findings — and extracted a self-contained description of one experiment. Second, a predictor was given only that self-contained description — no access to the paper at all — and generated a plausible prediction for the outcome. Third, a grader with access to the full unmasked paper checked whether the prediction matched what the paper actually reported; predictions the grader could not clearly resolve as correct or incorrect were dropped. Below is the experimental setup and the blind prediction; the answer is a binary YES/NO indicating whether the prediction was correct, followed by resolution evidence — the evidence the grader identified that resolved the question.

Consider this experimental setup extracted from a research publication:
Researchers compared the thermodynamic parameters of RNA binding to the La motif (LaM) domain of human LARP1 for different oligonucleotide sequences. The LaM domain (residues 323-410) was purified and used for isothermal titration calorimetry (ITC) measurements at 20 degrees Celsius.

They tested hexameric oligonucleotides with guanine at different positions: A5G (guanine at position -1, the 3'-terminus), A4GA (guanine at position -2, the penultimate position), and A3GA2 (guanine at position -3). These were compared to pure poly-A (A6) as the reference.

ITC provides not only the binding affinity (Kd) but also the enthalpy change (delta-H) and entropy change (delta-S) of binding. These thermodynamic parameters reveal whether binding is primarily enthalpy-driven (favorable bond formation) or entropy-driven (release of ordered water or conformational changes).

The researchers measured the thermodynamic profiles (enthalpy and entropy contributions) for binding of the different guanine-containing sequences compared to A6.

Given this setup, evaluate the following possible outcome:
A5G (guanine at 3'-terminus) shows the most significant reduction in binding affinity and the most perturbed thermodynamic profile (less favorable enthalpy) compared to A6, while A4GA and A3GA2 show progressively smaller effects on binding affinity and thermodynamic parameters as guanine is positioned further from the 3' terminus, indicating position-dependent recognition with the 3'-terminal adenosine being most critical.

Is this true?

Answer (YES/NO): NO